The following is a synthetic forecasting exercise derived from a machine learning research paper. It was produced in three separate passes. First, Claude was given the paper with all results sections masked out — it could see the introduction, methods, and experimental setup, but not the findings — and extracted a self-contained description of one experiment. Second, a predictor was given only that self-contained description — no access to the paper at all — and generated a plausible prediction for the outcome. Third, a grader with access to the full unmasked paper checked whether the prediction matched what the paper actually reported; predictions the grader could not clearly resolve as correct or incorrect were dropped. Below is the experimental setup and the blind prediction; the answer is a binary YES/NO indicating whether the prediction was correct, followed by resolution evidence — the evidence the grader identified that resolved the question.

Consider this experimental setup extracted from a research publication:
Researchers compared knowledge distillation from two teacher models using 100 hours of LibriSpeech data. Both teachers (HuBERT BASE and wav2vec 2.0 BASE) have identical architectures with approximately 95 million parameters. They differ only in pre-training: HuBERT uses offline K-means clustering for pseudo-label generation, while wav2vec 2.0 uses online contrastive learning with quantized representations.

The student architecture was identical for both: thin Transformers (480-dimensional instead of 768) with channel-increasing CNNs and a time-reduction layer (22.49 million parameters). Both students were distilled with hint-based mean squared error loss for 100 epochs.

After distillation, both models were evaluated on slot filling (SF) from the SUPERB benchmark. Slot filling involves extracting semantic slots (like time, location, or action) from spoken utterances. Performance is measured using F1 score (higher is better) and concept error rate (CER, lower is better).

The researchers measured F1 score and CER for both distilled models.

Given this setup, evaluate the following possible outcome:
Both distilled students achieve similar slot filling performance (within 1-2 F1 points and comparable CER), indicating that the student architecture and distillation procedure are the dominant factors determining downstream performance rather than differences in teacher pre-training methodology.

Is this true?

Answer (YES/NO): YES